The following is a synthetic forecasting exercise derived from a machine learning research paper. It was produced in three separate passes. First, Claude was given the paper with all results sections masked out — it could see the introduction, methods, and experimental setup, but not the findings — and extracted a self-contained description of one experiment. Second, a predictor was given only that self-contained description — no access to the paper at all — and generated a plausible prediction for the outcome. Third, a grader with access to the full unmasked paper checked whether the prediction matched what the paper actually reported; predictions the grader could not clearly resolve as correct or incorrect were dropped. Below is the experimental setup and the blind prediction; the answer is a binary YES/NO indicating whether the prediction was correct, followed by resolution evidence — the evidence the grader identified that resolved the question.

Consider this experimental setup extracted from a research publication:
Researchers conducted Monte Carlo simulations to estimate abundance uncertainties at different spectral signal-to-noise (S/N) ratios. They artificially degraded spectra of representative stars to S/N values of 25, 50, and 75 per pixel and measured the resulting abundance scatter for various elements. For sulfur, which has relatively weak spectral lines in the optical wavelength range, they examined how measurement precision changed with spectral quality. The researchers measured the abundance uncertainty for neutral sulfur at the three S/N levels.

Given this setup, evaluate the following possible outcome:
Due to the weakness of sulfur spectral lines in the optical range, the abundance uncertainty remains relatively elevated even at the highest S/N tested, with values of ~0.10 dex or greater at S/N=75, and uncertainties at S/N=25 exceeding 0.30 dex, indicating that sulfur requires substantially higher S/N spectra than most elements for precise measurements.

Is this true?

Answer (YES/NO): NO